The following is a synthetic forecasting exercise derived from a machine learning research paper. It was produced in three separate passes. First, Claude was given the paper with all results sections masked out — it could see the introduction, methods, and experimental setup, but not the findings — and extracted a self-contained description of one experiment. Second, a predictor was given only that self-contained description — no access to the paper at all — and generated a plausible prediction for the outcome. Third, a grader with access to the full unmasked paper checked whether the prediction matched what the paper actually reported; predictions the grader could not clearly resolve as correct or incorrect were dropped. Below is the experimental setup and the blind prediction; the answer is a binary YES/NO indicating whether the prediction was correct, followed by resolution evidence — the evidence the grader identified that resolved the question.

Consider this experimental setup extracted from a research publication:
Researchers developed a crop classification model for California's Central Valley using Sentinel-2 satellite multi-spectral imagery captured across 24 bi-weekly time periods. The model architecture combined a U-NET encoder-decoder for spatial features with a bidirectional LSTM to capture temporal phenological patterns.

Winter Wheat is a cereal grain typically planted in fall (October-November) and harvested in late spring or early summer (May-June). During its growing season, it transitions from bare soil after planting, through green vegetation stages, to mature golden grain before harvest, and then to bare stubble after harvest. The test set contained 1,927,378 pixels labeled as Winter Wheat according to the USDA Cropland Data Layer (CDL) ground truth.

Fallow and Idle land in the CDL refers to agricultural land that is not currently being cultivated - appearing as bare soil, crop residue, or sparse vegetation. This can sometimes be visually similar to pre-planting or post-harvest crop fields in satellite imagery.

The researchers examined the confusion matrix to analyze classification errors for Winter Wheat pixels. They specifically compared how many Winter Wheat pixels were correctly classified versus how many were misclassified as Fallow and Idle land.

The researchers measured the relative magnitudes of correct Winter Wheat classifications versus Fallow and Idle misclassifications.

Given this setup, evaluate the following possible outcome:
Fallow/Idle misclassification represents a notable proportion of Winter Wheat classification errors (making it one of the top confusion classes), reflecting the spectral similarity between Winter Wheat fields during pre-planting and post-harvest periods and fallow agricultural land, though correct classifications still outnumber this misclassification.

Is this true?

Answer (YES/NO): YES